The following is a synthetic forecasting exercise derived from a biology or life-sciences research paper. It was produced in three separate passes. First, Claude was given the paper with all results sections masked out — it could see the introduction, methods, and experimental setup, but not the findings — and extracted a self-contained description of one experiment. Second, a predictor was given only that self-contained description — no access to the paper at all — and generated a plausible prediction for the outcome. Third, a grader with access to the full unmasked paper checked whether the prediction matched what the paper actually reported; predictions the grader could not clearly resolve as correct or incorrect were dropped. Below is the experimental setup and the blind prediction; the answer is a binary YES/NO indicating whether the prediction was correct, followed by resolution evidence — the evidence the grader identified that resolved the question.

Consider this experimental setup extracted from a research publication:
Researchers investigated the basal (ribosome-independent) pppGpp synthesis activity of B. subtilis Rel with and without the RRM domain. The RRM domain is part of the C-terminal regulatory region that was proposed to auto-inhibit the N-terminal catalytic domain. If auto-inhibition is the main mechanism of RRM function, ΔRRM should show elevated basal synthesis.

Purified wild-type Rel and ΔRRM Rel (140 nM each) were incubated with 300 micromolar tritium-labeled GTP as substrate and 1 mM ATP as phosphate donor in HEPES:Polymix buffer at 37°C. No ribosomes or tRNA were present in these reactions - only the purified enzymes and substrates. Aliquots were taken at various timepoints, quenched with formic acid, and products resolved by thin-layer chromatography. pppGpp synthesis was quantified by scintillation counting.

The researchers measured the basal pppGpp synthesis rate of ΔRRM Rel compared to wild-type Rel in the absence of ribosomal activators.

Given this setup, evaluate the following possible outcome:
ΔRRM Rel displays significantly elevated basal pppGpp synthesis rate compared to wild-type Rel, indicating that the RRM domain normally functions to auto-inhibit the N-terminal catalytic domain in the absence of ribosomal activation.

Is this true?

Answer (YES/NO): NO